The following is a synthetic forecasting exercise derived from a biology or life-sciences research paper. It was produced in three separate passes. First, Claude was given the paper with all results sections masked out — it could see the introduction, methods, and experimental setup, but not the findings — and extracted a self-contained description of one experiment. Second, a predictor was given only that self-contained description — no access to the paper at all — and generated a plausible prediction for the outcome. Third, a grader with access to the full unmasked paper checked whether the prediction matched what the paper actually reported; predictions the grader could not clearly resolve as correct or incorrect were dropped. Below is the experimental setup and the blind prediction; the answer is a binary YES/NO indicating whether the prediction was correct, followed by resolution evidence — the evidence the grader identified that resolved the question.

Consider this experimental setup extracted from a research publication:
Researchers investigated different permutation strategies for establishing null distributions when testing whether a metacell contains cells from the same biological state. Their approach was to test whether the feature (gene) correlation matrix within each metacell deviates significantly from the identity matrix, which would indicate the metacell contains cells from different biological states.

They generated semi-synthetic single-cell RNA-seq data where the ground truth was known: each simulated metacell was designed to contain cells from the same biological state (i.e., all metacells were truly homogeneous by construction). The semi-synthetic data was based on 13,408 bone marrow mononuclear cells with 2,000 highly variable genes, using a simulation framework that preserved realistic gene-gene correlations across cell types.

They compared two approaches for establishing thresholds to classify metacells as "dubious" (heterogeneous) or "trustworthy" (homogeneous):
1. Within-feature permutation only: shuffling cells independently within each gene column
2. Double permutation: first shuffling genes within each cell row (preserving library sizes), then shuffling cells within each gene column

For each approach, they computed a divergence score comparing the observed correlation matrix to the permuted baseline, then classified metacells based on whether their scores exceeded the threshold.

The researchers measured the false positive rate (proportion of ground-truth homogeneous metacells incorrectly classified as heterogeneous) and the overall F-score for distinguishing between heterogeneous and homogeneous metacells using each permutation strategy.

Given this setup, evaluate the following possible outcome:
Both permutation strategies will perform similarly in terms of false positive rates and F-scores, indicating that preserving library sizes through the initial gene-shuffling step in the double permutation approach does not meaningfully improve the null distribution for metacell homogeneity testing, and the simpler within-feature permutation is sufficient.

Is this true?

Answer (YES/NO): NO